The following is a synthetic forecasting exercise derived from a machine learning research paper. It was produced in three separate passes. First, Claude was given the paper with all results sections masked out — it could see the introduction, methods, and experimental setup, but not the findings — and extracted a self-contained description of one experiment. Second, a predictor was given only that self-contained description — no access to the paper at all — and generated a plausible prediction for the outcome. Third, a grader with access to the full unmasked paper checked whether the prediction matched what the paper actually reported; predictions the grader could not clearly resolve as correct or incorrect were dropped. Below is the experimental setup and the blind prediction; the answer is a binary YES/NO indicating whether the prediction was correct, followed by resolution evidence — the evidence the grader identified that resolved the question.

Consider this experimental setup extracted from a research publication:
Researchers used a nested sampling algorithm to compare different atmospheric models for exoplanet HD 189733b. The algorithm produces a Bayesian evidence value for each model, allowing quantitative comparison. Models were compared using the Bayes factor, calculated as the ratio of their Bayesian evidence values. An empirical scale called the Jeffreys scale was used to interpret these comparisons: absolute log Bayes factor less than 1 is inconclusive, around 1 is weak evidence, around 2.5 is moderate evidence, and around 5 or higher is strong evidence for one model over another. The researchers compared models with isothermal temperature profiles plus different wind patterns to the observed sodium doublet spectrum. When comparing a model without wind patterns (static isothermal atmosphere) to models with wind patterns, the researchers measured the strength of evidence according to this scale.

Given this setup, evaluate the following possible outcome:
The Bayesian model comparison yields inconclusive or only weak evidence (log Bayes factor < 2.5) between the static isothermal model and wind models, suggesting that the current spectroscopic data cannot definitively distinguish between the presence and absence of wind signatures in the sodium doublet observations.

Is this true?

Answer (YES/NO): NO